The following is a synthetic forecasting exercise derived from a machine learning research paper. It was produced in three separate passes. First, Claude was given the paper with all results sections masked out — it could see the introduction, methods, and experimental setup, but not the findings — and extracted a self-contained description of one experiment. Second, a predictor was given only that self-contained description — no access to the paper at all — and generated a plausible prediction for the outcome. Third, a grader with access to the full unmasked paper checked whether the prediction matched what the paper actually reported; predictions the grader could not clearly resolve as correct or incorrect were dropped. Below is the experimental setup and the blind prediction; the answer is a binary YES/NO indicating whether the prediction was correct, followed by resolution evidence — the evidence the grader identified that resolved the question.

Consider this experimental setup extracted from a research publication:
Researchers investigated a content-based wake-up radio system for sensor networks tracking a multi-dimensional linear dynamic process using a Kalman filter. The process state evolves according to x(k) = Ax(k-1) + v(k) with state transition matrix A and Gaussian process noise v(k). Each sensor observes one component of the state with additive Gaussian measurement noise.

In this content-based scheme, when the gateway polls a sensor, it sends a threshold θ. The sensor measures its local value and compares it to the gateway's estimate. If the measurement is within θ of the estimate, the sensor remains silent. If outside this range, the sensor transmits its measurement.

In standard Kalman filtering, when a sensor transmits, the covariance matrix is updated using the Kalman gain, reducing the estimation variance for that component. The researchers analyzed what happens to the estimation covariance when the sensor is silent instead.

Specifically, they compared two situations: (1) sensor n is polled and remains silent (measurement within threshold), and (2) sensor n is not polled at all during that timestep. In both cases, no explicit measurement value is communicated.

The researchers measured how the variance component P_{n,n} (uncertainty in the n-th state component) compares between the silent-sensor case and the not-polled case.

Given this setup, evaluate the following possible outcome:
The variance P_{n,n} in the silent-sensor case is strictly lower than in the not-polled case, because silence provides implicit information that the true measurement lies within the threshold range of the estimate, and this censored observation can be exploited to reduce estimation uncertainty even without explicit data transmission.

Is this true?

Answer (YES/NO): YES